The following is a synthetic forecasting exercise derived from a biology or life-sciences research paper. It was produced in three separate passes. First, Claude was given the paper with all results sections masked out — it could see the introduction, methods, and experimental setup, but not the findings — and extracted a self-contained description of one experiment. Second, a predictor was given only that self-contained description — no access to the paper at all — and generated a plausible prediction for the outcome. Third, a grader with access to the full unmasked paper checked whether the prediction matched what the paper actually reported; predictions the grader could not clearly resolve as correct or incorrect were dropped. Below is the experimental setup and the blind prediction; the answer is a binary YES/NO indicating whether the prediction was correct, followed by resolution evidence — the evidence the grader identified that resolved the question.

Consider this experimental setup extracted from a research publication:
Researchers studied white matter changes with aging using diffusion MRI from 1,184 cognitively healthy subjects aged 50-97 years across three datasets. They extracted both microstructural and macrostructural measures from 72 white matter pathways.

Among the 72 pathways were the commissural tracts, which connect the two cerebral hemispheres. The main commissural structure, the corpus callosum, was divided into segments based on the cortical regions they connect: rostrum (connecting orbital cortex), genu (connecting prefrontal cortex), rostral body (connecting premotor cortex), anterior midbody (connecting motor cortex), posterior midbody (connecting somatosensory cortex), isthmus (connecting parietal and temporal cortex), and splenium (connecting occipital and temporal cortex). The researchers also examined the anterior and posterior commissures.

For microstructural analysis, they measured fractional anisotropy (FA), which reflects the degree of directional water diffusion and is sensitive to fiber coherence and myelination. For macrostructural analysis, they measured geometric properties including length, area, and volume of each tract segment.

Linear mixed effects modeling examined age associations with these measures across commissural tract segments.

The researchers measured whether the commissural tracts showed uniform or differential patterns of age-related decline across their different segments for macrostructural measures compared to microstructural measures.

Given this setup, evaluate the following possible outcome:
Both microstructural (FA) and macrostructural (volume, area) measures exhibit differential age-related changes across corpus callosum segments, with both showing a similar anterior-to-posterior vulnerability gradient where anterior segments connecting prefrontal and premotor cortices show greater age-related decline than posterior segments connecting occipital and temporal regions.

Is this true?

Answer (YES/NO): NO